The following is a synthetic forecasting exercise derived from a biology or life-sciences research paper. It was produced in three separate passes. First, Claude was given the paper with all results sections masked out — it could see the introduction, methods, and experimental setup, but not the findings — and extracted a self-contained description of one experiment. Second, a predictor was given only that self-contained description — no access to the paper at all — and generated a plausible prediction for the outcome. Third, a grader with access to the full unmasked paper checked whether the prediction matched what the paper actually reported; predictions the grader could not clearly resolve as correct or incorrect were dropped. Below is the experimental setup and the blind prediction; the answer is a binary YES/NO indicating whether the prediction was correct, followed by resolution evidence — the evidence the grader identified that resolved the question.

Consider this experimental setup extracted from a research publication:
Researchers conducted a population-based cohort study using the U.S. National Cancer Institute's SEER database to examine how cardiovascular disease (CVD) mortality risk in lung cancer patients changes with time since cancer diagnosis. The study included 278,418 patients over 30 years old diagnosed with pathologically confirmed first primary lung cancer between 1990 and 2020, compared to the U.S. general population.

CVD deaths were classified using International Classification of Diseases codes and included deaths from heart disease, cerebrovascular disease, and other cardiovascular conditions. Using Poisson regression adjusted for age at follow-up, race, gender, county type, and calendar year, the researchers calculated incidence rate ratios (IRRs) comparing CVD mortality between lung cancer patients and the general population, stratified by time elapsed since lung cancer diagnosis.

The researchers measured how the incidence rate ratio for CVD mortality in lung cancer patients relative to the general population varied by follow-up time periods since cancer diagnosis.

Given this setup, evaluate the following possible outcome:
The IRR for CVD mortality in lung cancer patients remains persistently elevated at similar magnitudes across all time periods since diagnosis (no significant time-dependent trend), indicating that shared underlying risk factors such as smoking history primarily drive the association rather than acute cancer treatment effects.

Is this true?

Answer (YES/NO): NO